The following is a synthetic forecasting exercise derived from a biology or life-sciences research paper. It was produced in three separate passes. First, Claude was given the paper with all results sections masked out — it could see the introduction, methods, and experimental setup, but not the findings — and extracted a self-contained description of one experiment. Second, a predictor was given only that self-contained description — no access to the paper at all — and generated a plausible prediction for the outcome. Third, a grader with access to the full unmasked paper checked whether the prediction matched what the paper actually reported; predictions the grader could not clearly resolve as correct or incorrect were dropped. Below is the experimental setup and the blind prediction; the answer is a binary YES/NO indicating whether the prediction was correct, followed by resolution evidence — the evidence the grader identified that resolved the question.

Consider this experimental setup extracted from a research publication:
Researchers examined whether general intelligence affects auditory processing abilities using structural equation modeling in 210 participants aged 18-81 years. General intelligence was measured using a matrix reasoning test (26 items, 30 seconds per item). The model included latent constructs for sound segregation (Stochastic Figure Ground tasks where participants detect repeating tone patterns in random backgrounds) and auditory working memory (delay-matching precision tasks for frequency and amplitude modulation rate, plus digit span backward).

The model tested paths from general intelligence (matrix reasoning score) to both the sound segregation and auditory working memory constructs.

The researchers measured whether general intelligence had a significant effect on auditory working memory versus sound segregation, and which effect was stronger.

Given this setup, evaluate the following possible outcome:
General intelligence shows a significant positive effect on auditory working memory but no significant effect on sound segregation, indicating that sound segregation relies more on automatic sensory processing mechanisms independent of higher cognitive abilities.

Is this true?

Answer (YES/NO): NO